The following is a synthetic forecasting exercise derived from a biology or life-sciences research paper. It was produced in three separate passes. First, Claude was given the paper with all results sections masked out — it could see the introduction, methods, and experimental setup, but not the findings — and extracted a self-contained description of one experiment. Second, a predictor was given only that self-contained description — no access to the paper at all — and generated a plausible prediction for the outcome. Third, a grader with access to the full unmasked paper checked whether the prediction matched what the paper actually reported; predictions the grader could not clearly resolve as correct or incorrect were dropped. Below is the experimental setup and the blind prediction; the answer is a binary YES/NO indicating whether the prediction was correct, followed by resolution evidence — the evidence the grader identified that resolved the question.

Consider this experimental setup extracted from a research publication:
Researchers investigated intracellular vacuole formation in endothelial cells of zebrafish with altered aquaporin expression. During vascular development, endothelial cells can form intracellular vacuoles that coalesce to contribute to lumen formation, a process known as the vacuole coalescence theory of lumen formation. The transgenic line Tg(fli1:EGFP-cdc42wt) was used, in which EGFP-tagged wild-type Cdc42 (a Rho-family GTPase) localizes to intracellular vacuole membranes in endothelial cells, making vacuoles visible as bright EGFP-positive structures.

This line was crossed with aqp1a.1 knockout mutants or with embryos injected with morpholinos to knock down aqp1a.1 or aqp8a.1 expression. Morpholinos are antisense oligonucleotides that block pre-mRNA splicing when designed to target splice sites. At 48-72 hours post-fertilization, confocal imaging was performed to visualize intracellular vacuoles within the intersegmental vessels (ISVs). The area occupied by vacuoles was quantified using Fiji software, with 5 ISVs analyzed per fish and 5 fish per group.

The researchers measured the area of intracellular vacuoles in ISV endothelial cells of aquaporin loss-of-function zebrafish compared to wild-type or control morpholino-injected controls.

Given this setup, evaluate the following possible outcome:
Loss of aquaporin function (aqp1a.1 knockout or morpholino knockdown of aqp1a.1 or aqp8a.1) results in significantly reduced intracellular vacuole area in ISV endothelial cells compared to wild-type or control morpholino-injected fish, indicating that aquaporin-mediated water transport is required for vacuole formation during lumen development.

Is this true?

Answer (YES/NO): YES